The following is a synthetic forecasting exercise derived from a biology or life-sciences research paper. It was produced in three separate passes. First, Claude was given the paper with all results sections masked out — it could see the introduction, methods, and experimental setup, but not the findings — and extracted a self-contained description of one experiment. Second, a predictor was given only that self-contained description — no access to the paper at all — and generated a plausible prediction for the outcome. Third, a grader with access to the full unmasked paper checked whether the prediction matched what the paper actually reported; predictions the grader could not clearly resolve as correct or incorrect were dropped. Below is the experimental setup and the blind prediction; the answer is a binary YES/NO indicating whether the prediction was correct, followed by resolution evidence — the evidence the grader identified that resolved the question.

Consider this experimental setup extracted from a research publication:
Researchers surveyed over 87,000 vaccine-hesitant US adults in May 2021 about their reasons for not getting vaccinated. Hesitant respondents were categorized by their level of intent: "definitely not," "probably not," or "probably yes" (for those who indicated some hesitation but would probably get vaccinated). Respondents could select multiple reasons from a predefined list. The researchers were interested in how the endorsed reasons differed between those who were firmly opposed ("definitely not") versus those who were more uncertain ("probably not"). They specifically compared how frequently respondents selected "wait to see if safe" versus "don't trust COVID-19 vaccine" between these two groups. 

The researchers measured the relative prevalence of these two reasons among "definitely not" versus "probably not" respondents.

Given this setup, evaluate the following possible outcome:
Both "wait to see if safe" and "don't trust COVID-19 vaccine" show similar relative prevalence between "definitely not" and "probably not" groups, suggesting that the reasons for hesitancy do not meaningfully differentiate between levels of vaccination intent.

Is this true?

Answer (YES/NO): NO